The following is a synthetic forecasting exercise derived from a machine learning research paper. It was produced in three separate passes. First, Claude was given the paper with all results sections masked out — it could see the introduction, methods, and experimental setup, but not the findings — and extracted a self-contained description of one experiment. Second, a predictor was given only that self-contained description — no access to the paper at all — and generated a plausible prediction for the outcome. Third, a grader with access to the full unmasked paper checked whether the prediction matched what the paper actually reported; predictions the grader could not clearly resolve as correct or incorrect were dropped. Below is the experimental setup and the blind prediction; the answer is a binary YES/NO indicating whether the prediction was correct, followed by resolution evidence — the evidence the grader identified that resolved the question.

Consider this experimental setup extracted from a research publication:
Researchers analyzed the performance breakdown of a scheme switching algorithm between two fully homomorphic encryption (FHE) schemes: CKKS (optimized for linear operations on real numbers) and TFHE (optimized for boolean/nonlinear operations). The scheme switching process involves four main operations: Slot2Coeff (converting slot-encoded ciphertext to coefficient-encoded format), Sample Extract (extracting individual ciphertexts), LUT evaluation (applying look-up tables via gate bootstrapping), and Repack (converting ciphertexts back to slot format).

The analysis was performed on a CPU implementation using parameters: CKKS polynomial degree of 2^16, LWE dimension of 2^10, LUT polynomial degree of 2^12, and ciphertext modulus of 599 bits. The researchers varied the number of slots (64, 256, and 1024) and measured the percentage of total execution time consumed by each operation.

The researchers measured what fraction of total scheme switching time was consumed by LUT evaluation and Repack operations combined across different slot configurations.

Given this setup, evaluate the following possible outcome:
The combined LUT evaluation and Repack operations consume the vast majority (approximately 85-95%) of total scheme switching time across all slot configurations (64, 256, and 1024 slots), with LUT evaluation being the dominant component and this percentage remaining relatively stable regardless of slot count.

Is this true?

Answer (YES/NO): NO